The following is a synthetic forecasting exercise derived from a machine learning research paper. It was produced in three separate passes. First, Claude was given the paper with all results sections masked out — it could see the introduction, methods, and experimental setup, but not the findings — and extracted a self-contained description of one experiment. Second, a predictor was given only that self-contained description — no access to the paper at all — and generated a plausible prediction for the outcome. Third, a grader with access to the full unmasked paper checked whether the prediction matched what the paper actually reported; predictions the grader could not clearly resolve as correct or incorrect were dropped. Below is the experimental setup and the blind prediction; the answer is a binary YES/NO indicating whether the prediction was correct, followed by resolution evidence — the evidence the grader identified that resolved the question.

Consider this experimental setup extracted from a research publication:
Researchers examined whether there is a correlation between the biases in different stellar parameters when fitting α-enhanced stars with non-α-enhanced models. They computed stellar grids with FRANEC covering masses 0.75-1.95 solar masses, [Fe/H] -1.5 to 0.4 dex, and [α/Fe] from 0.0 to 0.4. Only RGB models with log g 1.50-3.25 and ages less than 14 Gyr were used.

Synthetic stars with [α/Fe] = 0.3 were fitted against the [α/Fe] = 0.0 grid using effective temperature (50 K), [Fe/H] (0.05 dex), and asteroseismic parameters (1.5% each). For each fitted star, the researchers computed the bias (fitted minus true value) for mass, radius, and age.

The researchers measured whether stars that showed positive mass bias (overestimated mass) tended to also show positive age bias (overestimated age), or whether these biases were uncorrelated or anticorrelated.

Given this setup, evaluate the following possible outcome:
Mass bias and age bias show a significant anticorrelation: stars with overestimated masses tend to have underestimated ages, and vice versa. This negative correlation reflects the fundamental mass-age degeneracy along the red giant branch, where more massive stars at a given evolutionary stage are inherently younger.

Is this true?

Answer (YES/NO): YES